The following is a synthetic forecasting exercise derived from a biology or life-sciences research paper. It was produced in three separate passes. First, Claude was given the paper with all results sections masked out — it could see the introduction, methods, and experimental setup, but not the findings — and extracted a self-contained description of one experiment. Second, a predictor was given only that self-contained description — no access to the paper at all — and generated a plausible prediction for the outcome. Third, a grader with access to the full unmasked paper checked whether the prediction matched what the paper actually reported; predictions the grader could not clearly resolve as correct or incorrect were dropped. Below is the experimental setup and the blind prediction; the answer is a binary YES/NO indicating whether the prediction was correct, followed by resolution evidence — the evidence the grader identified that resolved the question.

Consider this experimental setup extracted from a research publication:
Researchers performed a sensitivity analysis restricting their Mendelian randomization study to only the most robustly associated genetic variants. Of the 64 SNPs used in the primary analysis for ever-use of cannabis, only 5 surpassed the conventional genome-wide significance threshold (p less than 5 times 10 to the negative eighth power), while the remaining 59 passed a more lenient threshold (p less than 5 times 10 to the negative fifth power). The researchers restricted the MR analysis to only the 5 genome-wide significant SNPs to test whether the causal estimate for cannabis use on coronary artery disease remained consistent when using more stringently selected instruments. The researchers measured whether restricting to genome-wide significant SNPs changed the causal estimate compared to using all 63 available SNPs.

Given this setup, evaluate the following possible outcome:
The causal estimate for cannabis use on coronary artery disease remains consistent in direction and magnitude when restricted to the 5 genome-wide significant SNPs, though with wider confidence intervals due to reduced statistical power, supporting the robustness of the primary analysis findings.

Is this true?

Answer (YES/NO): YES